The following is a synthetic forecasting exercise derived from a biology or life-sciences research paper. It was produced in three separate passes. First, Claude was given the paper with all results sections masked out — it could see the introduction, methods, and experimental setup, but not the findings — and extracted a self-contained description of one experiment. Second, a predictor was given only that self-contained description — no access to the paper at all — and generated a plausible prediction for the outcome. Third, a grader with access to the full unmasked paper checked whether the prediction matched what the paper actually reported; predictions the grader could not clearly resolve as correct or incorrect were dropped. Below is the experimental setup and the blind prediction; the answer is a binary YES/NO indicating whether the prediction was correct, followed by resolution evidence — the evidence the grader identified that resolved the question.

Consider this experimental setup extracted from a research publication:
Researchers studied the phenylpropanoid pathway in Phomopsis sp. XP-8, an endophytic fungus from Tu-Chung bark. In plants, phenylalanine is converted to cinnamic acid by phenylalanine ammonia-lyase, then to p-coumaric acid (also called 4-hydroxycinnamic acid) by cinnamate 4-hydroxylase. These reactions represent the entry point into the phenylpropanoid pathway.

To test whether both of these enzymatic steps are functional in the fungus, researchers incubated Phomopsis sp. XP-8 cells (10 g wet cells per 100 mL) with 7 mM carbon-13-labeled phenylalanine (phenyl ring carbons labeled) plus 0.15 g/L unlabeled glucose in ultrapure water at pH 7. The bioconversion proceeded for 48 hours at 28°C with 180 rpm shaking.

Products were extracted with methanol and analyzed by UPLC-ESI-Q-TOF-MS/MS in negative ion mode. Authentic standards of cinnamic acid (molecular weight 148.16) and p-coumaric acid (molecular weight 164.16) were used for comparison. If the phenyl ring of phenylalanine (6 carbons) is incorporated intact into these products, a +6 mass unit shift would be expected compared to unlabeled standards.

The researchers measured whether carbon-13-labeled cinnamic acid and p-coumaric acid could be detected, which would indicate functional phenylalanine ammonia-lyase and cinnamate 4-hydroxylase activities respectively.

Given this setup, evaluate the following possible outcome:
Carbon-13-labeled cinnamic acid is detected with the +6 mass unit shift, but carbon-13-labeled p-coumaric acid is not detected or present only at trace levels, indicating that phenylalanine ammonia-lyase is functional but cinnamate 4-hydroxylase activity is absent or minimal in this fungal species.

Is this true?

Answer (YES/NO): NO